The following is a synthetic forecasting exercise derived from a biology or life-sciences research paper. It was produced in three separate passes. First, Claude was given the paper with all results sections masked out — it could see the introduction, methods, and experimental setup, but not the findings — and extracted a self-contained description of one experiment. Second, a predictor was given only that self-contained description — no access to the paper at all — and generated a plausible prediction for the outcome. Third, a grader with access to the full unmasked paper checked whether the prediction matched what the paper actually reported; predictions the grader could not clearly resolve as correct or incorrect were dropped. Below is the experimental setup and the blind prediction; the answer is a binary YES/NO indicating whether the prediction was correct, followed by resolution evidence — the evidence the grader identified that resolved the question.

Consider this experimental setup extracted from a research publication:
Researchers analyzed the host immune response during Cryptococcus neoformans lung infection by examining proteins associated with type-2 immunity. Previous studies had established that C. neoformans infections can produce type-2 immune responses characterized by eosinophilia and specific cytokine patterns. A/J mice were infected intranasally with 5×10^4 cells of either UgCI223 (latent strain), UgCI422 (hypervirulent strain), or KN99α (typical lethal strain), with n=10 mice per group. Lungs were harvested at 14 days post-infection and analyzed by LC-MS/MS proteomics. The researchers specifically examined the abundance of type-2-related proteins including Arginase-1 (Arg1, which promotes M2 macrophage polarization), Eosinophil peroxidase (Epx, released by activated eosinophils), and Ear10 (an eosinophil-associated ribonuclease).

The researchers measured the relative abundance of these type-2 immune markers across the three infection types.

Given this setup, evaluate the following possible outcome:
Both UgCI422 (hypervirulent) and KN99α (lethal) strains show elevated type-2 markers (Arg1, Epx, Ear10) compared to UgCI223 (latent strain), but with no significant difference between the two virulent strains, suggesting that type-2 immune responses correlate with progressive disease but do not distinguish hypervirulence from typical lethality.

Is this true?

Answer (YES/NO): NO